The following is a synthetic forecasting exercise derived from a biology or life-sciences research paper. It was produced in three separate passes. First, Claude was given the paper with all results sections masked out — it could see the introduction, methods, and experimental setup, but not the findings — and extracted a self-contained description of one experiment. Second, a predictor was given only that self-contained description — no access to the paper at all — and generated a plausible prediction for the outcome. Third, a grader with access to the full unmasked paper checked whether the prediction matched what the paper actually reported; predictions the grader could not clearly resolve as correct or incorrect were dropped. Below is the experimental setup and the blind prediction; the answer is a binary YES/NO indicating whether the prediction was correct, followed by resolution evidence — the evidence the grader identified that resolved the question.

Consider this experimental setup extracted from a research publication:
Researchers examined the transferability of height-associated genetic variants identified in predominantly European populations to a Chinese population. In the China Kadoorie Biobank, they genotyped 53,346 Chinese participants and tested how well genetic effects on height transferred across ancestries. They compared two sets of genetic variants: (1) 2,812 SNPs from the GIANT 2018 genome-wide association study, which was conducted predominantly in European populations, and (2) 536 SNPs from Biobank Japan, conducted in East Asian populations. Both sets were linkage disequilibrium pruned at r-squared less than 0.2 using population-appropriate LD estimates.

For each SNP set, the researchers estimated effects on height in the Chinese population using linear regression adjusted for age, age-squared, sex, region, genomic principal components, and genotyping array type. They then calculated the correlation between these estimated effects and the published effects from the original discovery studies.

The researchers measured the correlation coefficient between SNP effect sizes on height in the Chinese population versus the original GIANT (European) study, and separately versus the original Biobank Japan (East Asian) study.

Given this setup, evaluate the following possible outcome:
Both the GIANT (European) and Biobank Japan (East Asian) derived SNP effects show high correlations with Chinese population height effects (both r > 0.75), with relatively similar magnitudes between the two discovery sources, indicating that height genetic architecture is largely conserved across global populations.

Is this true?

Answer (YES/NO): NO